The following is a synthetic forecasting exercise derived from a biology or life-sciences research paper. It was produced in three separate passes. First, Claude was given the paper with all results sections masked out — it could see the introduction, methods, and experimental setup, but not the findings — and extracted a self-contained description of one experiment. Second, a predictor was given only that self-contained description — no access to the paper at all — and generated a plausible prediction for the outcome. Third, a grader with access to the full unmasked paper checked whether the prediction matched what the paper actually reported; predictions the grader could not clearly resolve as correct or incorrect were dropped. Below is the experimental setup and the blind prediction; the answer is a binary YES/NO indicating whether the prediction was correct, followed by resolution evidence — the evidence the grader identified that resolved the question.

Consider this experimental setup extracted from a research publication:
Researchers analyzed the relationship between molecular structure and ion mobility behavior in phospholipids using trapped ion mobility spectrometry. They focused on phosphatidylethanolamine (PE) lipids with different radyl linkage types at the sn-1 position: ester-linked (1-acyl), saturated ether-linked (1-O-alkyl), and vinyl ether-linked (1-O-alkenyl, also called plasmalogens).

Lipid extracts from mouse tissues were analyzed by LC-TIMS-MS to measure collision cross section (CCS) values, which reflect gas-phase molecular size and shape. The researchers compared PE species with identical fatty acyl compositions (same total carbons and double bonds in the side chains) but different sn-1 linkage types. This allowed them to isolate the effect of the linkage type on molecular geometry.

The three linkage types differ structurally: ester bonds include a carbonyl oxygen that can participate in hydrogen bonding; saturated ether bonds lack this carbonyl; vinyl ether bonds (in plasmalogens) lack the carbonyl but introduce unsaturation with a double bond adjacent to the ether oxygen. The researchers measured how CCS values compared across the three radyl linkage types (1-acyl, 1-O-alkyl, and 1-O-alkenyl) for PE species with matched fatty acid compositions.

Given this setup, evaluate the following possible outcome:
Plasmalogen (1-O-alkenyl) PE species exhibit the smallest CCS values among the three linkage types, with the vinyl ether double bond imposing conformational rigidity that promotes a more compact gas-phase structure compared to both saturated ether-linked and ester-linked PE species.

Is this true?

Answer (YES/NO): NO